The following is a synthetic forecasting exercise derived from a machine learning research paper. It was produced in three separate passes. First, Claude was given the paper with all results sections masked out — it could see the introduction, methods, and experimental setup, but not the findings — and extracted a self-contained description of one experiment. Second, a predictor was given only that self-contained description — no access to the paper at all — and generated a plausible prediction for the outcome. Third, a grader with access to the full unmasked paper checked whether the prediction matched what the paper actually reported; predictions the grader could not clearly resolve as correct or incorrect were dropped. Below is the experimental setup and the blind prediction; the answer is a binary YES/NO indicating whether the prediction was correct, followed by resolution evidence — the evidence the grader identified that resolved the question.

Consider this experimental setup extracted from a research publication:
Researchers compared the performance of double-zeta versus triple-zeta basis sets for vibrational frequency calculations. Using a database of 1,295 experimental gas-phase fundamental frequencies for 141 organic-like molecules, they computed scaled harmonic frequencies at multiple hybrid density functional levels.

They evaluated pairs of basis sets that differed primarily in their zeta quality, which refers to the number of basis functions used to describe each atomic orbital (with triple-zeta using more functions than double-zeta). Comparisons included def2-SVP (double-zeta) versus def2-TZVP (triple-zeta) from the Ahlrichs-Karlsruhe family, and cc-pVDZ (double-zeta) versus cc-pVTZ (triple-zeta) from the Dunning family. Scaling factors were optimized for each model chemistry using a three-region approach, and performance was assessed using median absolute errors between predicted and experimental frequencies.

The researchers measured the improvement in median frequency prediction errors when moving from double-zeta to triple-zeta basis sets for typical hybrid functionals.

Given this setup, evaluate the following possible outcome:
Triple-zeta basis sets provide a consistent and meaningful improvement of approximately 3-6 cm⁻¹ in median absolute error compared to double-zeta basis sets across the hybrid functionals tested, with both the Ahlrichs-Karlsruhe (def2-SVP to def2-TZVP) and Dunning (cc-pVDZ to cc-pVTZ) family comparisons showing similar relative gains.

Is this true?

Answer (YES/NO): NO